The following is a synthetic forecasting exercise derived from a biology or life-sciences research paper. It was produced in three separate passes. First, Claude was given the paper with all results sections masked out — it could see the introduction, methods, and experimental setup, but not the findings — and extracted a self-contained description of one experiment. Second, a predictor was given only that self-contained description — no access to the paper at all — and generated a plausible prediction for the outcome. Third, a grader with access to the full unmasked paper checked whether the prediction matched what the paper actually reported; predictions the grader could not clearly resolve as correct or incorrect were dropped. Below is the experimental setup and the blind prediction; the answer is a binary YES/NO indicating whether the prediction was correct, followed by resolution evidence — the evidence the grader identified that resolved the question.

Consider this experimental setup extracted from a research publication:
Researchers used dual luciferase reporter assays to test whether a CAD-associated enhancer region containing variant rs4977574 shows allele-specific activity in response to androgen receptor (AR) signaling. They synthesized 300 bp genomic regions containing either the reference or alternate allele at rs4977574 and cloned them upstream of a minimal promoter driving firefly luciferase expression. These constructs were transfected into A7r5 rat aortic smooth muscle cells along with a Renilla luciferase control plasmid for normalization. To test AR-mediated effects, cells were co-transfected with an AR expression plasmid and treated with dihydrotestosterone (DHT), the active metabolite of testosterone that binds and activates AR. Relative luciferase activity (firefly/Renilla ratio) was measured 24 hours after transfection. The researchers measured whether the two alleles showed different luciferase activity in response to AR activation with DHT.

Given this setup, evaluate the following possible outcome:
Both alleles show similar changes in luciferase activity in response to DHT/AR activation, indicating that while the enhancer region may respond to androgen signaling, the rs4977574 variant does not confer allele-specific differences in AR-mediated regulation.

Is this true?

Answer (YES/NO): NO